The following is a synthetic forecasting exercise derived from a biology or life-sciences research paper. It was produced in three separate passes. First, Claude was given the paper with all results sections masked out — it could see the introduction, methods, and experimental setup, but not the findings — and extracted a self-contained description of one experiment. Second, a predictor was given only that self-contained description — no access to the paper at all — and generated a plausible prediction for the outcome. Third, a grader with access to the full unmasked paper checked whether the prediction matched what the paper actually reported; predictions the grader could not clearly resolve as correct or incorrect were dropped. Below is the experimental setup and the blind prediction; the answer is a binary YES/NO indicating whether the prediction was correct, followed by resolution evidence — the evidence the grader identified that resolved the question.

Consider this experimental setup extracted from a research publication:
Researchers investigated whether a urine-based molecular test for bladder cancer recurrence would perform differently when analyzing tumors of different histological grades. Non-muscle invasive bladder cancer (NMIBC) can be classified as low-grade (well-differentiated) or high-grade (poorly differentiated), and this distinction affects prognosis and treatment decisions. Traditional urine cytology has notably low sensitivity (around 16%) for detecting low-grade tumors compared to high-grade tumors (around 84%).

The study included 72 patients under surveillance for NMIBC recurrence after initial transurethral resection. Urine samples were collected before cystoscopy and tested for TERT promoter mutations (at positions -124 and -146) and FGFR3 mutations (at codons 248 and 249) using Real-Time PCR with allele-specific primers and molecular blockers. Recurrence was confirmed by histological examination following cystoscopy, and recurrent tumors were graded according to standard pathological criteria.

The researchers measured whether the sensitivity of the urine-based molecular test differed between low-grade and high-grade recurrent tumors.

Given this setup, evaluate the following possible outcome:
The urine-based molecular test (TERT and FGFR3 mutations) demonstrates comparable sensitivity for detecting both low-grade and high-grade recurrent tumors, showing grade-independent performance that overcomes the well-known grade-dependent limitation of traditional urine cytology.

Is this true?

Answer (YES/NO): YES